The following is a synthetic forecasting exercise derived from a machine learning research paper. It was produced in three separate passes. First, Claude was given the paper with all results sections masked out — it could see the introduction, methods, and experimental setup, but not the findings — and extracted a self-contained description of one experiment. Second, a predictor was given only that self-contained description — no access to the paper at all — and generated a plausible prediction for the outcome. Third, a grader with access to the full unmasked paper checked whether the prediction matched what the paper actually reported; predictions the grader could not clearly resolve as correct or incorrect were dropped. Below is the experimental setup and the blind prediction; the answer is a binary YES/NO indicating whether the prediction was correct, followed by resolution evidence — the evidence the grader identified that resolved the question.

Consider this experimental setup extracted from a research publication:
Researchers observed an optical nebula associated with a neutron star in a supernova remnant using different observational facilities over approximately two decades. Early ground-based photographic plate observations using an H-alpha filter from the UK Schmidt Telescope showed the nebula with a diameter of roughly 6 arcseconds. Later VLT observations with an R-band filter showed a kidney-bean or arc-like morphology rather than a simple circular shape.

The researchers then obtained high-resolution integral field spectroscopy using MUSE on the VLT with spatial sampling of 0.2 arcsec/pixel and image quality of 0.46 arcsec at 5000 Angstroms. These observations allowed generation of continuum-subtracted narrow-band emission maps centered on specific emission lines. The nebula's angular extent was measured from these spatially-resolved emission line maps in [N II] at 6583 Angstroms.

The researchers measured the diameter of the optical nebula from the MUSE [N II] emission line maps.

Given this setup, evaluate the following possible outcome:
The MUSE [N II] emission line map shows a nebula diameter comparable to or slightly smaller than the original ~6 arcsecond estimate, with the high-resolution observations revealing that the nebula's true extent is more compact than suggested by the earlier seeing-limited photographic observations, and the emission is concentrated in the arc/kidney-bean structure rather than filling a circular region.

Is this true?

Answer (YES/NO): NO